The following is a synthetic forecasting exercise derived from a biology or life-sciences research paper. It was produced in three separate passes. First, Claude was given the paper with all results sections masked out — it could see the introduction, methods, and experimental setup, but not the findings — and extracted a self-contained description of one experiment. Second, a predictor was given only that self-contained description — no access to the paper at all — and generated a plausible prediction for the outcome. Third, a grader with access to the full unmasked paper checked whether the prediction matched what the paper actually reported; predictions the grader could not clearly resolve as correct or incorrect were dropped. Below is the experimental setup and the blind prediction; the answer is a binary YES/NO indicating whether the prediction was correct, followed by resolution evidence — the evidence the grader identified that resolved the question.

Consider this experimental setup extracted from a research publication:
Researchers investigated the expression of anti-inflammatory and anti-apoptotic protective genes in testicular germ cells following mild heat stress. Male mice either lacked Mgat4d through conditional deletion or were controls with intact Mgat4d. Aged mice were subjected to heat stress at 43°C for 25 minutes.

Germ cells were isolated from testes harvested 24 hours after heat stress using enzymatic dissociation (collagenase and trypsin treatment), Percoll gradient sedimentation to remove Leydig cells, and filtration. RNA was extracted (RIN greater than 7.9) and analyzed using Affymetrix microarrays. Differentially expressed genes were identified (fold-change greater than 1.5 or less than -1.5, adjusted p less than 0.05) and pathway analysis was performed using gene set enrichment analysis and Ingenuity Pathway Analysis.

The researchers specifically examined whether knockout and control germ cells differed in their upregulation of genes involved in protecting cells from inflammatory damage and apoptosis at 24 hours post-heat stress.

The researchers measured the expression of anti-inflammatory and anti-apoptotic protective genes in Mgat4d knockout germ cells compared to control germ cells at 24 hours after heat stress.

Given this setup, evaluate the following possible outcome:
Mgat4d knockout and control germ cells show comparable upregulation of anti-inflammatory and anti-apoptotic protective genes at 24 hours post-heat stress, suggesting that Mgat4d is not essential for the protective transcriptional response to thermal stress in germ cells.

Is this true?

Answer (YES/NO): NO